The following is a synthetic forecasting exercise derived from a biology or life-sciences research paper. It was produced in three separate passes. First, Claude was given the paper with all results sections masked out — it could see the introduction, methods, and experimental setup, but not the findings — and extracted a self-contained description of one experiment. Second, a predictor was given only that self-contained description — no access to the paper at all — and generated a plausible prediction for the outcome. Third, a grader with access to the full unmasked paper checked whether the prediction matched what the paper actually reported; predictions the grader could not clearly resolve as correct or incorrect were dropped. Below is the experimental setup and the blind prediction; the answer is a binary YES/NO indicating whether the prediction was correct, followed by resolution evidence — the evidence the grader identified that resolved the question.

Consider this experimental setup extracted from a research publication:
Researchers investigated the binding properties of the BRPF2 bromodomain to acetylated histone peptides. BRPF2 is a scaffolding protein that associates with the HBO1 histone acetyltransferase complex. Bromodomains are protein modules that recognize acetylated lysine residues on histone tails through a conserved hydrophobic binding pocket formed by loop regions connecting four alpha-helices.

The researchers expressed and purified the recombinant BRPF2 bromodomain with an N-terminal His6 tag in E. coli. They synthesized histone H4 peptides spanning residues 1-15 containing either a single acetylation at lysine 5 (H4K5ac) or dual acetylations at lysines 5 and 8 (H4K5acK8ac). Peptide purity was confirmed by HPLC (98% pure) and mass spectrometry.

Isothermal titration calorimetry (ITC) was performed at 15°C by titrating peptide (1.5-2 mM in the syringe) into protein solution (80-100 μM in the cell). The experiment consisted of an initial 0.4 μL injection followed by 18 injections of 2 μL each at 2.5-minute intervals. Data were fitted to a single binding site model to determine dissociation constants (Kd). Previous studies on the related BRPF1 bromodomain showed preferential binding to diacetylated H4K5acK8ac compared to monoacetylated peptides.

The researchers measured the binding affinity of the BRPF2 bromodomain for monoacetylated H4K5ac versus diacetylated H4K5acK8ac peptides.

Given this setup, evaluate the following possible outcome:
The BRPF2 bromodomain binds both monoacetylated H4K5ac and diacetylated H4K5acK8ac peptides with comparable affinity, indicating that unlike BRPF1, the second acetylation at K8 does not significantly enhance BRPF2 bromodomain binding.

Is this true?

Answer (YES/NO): NO